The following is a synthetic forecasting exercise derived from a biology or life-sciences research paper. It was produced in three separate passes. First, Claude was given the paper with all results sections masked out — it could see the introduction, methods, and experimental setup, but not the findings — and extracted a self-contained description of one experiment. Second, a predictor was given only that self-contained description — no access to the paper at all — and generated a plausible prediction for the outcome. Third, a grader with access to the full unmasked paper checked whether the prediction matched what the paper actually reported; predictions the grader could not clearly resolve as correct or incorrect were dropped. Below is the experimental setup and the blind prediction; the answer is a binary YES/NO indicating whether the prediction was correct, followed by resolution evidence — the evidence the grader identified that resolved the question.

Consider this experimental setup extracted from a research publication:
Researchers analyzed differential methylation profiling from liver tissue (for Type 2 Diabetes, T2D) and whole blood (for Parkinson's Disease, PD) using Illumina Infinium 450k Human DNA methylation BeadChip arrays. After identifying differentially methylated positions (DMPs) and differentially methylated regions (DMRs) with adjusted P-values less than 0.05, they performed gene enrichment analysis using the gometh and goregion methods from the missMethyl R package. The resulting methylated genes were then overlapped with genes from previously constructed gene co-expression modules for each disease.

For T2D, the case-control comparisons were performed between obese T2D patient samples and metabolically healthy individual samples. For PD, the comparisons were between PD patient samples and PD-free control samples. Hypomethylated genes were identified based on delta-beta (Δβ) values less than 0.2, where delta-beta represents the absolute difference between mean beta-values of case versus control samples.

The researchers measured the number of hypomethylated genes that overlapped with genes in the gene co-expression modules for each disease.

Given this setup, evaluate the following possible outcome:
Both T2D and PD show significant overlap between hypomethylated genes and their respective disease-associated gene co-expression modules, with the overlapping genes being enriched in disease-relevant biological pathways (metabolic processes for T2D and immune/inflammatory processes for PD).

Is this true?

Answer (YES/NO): NO